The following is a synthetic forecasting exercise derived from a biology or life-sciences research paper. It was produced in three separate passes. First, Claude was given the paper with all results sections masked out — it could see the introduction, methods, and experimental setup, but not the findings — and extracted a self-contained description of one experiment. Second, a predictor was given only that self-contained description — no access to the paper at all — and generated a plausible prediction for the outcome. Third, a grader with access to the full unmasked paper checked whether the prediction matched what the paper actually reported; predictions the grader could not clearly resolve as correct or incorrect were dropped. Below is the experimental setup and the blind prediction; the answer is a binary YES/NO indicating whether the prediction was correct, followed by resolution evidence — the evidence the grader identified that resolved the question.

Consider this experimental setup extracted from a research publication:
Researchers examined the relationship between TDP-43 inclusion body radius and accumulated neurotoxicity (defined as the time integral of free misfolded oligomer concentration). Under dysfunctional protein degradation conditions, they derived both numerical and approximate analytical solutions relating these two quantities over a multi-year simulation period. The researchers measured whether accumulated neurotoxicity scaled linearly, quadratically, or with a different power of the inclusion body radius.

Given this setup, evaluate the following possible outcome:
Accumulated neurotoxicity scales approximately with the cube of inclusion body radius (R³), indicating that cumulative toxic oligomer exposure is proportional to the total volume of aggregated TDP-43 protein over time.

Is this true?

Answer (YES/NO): YES